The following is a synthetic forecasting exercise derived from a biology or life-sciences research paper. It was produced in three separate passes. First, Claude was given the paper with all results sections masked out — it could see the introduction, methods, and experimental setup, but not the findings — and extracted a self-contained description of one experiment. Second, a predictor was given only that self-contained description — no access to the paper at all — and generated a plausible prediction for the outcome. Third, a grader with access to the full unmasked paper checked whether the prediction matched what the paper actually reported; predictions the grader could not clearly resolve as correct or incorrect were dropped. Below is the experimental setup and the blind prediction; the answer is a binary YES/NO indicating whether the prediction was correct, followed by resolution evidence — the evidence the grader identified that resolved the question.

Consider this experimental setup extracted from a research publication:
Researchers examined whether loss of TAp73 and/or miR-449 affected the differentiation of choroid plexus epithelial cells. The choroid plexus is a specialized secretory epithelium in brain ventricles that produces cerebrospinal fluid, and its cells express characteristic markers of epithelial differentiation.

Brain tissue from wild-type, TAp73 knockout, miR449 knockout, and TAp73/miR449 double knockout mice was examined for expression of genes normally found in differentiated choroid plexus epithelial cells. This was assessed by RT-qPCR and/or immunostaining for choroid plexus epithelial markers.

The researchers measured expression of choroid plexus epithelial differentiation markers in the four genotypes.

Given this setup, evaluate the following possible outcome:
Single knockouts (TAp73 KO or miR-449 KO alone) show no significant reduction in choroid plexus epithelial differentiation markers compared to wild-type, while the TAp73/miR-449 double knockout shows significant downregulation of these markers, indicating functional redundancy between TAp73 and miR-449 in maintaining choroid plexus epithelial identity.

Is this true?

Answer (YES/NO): NO